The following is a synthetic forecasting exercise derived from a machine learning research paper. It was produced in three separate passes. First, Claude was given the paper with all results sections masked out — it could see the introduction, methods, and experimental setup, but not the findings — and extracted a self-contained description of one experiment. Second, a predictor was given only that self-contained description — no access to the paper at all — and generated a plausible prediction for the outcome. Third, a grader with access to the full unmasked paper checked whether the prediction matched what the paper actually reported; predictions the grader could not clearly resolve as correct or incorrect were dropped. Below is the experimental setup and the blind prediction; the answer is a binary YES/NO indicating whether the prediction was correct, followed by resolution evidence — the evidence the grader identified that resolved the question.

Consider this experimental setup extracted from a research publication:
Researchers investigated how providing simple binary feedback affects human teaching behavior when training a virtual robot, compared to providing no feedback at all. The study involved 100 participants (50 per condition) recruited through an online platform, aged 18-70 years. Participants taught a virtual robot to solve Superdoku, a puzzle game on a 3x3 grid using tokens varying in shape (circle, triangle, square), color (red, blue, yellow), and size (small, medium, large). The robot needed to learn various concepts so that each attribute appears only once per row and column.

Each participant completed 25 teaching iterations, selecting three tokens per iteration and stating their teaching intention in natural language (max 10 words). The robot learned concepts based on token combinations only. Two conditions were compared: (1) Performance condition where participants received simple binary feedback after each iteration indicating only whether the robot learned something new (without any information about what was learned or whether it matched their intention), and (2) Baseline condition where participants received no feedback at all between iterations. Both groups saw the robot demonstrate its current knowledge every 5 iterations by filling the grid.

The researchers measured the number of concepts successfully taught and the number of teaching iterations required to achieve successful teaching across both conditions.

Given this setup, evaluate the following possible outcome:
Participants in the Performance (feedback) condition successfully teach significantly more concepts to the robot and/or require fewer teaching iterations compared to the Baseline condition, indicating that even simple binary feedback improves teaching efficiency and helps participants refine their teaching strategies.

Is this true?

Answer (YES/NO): NO